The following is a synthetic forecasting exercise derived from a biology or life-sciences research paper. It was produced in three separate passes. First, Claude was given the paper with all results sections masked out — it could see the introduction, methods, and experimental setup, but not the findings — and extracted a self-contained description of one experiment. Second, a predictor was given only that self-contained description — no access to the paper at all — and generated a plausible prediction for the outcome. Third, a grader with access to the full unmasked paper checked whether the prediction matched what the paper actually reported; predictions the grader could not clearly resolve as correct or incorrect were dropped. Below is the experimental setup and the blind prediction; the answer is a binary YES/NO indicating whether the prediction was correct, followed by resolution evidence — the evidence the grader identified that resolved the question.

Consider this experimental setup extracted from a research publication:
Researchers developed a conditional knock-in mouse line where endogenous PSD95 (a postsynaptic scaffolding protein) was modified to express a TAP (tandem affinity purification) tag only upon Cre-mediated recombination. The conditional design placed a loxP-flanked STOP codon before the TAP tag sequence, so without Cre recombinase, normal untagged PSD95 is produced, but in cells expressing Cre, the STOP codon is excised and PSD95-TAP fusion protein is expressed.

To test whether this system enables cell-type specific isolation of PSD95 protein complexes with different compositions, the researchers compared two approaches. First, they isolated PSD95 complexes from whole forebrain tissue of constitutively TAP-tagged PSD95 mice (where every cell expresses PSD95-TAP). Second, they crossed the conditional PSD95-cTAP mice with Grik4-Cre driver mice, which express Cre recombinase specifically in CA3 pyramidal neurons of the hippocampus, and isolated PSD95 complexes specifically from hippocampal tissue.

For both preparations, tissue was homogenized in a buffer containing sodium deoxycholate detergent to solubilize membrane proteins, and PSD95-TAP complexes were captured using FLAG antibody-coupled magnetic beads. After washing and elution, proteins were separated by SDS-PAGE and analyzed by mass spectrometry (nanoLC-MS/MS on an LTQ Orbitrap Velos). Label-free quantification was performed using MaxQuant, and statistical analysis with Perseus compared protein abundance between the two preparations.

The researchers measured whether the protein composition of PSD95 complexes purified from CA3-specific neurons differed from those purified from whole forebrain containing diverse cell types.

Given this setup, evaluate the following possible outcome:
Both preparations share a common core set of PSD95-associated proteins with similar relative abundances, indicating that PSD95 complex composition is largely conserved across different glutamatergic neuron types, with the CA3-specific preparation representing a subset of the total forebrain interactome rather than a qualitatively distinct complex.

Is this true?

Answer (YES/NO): NO